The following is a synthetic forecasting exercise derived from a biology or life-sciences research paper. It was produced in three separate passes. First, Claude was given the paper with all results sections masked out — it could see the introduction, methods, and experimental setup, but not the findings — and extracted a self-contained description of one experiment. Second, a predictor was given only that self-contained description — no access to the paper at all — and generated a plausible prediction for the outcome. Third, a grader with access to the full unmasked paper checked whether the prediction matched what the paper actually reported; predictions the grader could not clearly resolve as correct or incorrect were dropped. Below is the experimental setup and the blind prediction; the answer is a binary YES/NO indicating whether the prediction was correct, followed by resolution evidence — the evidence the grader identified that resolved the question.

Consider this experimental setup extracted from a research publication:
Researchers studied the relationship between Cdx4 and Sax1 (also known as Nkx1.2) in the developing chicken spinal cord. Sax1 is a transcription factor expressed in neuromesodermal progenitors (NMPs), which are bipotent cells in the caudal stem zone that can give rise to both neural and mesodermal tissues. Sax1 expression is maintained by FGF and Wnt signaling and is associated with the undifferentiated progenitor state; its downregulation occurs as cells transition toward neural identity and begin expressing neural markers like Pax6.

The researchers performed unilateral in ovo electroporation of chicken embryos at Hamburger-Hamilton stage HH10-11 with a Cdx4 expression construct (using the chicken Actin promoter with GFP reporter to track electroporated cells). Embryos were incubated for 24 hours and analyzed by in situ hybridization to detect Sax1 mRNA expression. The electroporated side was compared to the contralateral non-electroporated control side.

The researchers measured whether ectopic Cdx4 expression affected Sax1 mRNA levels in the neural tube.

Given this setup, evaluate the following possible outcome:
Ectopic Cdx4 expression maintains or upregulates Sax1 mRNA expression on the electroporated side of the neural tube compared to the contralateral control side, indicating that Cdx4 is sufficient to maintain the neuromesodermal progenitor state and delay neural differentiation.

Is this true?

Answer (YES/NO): NO